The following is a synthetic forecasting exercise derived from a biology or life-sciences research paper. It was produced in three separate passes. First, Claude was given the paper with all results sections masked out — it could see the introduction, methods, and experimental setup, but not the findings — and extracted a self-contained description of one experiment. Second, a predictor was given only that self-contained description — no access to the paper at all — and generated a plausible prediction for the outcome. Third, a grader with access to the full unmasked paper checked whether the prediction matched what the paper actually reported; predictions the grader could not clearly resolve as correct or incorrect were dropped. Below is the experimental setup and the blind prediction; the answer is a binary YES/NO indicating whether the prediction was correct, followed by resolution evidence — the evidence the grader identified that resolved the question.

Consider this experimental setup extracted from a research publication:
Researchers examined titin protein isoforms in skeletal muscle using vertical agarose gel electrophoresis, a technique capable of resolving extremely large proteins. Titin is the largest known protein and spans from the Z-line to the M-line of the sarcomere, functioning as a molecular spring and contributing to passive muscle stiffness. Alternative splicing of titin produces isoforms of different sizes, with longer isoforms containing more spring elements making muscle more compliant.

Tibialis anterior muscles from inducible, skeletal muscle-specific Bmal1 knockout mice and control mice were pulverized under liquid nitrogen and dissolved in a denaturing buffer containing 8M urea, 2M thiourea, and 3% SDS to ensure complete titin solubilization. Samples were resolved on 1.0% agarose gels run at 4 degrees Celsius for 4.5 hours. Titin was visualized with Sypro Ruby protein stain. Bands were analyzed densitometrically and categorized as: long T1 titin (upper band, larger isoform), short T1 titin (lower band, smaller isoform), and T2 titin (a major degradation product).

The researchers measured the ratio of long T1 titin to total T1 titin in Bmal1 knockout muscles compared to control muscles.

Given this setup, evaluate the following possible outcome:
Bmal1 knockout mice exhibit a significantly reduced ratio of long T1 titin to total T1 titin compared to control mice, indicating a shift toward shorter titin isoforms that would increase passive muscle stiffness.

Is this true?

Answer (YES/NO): NO